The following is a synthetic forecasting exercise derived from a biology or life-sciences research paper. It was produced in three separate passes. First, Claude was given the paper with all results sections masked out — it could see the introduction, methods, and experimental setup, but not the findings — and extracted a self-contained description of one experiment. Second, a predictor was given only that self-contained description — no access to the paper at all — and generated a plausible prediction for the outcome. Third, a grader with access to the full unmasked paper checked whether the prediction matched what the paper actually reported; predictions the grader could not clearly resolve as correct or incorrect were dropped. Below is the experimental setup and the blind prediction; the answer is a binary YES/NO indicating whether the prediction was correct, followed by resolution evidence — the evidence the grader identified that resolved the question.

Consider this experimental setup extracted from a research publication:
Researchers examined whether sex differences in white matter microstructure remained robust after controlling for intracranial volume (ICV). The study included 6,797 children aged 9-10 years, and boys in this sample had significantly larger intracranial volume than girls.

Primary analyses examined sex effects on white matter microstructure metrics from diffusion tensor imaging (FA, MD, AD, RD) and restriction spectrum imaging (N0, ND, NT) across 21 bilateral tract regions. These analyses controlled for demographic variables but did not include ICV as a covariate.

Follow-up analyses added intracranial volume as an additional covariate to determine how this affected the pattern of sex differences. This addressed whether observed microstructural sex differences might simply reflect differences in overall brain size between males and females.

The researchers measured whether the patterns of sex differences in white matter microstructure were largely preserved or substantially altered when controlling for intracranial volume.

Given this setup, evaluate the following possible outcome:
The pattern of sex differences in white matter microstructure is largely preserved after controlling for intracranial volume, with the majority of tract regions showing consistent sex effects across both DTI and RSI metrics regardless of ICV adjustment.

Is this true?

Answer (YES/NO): YES